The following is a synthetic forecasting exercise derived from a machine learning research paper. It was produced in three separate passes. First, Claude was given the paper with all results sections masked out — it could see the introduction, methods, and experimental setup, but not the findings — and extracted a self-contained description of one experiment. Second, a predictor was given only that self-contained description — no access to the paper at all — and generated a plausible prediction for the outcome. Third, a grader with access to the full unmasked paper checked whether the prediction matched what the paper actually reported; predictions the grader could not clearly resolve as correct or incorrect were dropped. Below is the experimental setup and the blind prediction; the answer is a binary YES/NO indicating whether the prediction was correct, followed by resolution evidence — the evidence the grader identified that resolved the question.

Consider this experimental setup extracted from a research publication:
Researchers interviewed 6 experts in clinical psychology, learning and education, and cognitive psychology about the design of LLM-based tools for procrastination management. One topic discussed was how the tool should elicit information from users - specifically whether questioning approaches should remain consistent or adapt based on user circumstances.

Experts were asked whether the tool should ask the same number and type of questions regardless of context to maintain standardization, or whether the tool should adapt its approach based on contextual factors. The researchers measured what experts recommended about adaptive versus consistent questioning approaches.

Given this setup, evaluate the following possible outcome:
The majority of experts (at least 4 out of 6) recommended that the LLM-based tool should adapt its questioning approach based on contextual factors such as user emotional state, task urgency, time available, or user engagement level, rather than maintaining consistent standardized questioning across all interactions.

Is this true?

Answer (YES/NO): NO